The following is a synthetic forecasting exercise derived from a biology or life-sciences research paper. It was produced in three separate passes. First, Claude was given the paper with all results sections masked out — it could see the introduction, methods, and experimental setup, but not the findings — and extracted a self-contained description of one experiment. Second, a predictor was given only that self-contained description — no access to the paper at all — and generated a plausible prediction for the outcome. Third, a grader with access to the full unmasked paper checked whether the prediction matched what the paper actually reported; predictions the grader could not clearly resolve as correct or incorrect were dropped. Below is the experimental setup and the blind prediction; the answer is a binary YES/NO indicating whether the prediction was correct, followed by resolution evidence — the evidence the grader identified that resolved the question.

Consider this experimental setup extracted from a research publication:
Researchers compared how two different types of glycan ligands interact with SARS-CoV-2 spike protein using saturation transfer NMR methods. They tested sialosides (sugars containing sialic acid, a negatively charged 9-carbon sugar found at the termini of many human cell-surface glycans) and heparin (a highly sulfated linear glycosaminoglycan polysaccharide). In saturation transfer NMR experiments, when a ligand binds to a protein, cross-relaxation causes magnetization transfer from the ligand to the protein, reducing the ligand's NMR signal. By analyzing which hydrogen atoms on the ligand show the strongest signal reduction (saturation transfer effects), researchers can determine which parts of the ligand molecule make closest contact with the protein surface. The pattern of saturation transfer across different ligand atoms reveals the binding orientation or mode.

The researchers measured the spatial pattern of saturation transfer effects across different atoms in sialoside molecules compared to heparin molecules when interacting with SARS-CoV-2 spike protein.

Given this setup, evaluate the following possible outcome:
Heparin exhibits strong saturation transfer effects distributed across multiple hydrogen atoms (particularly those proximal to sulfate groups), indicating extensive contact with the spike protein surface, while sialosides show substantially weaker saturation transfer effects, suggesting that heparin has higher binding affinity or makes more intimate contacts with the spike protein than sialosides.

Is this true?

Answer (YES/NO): NO